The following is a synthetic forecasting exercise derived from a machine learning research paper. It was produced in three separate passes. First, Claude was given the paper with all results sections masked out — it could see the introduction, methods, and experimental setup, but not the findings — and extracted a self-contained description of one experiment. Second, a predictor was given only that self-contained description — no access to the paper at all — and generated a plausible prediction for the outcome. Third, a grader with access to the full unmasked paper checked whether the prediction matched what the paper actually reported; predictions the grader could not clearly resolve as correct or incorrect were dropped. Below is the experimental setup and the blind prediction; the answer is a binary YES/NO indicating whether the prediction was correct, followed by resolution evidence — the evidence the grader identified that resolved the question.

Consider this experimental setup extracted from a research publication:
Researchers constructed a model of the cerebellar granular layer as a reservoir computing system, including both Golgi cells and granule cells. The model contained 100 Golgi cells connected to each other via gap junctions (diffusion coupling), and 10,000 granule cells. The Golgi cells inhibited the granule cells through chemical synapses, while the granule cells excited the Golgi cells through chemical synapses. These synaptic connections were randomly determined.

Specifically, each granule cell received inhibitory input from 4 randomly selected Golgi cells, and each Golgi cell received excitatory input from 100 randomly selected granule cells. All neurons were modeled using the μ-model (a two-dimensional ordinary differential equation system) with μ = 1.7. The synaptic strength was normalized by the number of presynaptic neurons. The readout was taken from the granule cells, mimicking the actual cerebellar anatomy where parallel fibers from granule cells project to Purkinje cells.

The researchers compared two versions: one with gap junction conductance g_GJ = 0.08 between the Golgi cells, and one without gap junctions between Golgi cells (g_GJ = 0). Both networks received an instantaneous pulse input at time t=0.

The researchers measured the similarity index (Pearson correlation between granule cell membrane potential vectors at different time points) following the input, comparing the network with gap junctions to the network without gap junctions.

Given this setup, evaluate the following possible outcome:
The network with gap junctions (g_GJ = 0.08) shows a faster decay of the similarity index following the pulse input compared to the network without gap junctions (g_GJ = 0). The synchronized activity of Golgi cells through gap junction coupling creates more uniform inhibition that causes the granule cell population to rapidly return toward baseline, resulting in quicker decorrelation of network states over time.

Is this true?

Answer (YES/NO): NO